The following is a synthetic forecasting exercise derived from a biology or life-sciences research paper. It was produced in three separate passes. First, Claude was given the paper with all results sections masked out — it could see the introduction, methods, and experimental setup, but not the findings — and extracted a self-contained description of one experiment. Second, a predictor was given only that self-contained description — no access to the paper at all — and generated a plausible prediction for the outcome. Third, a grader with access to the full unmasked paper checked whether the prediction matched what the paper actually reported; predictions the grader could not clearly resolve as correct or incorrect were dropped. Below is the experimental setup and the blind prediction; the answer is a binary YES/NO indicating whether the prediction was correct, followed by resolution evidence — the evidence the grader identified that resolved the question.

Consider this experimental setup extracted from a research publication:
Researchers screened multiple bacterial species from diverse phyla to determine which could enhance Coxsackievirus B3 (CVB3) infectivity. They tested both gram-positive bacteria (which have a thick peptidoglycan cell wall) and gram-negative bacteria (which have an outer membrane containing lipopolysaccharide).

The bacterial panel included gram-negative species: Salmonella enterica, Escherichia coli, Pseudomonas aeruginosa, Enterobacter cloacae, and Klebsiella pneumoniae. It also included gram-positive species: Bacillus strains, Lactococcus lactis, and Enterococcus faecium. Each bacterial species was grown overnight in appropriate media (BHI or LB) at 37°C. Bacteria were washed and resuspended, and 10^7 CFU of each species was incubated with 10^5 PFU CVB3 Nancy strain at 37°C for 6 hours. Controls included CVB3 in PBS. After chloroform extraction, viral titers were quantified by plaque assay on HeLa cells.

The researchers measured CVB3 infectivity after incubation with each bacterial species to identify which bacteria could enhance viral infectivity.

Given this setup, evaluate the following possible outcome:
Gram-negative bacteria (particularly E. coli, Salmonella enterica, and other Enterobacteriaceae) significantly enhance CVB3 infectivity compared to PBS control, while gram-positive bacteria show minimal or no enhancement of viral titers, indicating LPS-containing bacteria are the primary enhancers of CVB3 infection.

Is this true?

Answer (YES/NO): NO